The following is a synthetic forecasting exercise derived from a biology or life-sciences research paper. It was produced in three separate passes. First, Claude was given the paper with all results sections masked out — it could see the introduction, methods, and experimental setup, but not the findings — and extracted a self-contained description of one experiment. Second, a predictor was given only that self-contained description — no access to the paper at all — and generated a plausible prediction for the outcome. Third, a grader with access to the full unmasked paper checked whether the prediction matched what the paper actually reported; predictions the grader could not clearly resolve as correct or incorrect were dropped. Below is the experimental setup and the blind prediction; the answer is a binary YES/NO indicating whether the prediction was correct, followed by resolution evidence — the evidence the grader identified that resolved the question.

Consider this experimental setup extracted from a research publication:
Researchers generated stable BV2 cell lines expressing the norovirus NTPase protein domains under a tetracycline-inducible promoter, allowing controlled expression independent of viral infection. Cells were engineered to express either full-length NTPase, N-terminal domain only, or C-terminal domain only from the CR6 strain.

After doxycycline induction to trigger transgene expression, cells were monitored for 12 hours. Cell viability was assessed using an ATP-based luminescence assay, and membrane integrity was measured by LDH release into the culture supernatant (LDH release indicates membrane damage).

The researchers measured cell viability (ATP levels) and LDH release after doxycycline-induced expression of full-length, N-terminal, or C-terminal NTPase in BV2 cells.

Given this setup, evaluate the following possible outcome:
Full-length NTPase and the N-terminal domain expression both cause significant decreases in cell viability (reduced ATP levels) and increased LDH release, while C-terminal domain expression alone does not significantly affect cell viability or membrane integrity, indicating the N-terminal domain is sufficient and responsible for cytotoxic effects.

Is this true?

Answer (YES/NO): YES